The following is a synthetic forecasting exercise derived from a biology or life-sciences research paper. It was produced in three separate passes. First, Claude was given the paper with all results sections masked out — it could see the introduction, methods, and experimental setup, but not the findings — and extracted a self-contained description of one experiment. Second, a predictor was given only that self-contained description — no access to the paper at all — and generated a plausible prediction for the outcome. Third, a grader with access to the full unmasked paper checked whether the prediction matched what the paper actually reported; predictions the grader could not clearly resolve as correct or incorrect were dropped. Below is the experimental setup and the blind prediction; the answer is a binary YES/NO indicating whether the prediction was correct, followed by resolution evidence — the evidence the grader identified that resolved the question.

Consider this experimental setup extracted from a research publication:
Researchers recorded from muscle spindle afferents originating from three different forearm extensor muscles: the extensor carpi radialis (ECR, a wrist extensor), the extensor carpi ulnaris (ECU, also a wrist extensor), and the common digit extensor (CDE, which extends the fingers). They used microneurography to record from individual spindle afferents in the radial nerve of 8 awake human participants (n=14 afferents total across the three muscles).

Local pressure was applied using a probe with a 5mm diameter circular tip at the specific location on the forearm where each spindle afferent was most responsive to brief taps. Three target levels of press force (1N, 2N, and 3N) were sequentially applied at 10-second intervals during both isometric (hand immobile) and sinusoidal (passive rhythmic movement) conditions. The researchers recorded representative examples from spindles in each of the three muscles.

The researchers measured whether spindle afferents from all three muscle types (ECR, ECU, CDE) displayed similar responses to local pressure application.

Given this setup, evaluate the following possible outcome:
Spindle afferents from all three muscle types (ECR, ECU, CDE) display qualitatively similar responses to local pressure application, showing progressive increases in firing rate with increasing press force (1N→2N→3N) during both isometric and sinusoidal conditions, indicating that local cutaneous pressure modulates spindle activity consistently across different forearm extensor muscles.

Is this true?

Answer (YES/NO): YES